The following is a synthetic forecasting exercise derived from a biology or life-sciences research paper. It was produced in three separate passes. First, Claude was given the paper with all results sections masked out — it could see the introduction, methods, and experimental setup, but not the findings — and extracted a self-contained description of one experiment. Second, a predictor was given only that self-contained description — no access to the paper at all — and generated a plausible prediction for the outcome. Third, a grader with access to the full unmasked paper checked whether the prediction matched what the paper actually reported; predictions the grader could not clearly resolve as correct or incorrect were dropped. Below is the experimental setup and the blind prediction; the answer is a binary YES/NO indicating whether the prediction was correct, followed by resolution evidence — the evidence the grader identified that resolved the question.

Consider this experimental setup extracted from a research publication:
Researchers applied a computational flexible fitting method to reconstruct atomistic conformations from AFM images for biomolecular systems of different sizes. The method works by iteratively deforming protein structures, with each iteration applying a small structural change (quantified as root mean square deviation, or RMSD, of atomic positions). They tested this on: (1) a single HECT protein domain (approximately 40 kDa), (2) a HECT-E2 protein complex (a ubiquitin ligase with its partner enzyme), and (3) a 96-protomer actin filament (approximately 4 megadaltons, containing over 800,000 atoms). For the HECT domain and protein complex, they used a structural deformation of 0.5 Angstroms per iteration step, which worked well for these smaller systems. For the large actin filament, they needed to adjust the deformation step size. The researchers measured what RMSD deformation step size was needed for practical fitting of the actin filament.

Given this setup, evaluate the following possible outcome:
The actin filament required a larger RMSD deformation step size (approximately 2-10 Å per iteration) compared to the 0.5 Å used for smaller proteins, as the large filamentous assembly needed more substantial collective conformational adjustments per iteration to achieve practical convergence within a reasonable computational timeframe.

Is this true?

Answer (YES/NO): YES